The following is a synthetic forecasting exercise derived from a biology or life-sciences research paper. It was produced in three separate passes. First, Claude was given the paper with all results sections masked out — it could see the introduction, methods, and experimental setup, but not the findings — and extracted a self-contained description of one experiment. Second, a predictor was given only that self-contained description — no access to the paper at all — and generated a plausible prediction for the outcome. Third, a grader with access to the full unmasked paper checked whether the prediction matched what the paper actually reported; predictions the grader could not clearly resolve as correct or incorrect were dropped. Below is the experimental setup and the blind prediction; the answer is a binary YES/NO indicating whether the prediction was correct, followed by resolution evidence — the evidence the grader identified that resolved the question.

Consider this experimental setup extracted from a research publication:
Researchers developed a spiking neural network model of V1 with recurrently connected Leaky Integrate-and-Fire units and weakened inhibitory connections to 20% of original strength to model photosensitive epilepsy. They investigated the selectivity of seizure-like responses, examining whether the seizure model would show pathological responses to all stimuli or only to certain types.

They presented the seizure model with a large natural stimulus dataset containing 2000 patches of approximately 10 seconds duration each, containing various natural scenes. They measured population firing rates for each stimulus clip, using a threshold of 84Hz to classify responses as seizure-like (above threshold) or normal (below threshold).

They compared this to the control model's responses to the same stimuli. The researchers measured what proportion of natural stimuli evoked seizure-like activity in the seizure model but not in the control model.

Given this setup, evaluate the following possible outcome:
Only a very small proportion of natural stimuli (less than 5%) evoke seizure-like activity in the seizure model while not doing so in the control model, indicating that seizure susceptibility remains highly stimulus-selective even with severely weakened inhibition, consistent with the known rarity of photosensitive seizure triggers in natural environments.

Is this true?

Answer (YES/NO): NO